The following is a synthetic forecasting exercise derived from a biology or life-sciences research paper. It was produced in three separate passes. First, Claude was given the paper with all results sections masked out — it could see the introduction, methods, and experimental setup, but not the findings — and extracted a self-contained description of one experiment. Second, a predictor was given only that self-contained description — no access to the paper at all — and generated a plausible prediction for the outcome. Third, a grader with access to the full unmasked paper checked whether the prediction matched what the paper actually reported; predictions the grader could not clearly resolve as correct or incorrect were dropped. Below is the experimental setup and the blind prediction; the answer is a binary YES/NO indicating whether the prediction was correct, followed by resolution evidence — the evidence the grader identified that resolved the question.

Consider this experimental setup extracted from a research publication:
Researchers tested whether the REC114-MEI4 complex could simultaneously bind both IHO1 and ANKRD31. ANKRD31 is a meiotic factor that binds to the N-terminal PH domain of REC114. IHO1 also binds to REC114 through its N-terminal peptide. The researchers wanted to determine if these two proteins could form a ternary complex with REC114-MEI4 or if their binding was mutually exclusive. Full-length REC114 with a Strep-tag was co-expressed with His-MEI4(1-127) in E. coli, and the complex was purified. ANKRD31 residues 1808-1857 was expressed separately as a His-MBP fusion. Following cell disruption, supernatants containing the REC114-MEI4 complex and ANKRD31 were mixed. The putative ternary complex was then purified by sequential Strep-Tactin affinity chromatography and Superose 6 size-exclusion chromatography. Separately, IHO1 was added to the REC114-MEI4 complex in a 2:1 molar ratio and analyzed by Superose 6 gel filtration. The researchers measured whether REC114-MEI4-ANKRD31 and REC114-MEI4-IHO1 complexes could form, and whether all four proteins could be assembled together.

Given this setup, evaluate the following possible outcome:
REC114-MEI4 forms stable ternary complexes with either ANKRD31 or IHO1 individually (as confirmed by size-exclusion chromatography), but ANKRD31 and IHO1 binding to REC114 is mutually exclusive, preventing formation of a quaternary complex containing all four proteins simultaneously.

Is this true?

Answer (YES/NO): YES